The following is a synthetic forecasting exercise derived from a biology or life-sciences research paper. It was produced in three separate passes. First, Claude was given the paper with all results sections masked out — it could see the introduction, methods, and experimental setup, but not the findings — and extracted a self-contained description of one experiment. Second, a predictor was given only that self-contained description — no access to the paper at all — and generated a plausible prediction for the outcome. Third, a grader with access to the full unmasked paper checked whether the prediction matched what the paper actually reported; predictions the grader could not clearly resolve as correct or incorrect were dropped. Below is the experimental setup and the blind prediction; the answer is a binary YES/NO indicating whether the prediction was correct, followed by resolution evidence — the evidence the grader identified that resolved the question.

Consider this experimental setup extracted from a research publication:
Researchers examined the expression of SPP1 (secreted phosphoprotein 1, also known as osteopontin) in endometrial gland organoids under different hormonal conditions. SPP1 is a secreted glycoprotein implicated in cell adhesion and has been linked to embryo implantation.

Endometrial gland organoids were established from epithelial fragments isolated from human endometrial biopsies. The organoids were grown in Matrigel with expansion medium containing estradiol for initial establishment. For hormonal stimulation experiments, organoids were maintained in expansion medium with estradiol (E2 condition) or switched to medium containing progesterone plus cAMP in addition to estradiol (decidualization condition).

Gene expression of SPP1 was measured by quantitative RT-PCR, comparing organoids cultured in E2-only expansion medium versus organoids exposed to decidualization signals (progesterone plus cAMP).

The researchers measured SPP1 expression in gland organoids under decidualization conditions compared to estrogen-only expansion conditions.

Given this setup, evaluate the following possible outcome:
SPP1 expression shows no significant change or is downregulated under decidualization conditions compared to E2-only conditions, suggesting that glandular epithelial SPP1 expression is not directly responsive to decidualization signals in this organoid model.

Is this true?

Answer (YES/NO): NO